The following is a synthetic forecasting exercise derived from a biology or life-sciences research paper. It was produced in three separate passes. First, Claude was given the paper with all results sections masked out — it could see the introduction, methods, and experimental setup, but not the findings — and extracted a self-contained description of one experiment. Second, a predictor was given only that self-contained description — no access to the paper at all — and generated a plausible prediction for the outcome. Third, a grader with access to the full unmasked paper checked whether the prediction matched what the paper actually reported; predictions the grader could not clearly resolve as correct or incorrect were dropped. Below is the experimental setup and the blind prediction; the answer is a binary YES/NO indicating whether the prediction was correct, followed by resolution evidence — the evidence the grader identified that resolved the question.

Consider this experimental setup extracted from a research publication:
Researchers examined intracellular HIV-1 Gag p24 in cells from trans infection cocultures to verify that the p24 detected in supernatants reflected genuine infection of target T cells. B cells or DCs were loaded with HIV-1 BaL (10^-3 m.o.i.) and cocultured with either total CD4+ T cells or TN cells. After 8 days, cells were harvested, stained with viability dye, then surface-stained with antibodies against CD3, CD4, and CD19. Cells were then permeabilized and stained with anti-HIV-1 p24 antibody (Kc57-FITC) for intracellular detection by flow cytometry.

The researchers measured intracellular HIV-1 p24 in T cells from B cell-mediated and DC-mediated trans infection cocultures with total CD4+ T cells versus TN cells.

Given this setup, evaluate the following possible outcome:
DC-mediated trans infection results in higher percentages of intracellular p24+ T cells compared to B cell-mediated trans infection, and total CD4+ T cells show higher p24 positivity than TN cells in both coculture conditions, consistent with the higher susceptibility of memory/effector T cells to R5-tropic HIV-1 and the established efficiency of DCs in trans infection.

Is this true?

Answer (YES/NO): NO